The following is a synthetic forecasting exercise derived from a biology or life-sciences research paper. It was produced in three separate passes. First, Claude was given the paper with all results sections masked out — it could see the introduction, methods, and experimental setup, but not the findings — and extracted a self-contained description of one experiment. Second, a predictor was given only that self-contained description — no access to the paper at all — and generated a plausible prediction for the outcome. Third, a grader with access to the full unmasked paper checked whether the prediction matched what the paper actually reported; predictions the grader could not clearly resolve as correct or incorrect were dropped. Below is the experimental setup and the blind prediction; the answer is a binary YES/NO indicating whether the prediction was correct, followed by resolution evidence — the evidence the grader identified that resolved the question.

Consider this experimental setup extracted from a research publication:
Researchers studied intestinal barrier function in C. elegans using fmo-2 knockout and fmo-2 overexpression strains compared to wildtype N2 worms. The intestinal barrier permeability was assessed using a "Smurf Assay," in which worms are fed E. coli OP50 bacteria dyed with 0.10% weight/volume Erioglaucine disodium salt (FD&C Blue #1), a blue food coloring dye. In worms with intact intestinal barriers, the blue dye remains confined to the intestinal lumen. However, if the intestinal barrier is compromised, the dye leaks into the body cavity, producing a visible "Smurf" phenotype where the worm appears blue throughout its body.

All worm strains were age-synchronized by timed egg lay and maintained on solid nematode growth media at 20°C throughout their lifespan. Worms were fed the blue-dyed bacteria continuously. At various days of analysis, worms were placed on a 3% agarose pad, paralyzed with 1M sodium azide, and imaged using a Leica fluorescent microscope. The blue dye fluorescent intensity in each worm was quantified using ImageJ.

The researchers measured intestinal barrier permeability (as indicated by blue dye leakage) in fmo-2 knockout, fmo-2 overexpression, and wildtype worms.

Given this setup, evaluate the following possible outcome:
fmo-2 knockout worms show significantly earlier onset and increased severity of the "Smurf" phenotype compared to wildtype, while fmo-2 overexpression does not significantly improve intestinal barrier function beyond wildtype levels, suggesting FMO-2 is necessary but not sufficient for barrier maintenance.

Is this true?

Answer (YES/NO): NO